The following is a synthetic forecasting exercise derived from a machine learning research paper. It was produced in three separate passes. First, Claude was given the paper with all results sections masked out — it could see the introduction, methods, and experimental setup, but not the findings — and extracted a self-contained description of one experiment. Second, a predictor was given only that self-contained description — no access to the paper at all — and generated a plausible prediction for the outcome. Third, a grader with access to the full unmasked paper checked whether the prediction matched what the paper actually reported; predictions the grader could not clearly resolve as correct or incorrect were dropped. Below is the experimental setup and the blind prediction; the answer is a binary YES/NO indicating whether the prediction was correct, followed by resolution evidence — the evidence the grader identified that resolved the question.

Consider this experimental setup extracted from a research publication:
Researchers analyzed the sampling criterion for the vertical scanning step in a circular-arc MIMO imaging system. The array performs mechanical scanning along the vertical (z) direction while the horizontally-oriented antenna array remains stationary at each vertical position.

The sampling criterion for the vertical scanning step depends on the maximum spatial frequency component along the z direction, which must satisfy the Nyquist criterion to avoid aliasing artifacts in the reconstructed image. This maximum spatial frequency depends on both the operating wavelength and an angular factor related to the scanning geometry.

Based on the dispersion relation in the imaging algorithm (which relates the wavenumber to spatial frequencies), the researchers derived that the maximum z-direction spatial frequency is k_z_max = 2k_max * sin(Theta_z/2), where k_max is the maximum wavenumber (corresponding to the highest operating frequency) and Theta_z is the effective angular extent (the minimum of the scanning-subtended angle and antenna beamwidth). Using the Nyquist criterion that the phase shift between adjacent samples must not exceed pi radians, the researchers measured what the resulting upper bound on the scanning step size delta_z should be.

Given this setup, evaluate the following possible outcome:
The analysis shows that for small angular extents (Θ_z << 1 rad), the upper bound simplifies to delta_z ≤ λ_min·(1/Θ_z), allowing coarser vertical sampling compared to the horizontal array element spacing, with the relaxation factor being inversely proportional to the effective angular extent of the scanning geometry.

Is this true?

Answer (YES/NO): NO